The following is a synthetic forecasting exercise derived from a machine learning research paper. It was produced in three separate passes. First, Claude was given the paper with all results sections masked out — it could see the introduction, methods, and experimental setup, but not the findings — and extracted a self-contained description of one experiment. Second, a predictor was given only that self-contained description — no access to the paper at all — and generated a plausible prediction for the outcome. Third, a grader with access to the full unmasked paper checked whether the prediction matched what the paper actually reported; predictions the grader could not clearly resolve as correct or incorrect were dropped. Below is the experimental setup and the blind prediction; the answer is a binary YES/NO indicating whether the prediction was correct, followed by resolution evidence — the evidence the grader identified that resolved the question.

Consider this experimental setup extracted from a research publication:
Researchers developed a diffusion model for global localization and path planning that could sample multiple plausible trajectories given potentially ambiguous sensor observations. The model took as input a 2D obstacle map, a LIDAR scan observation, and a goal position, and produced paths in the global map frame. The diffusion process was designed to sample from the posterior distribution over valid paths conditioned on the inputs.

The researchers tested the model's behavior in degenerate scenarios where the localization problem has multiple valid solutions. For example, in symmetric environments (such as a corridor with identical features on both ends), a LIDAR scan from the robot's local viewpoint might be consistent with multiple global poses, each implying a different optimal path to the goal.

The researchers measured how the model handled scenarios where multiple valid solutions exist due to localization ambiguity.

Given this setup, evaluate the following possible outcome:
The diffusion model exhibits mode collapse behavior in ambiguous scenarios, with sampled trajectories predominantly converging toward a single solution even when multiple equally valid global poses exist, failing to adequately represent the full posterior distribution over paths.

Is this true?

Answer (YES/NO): NO